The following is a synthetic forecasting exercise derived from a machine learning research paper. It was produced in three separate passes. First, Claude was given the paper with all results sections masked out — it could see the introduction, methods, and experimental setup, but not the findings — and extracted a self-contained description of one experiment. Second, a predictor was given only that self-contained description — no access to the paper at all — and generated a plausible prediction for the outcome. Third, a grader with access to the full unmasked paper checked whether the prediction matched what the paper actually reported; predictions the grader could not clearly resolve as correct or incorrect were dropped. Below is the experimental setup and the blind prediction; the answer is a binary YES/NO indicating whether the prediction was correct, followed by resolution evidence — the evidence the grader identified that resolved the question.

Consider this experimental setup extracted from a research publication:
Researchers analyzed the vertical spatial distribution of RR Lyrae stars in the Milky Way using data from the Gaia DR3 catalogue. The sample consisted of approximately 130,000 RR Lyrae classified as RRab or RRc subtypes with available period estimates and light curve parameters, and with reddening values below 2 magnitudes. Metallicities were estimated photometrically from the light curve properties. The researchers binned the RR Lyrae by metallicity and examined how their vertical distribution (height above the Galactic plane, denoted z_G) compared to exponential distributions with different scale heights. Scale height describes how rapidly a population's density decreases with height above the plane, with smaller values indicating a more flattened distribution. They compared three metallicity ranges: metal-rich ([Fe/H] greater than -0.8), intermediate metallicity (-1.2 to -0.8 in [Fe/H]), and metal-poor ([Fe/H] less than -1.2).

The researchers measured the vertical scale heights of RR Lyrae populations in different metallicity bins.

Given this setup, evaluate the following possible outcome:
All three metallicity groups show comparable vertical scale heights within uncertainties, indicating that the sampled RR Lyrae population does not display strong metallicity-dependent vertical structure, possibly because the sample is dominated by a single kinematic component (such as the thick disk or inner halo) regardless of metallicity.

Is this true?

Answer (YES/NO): NO